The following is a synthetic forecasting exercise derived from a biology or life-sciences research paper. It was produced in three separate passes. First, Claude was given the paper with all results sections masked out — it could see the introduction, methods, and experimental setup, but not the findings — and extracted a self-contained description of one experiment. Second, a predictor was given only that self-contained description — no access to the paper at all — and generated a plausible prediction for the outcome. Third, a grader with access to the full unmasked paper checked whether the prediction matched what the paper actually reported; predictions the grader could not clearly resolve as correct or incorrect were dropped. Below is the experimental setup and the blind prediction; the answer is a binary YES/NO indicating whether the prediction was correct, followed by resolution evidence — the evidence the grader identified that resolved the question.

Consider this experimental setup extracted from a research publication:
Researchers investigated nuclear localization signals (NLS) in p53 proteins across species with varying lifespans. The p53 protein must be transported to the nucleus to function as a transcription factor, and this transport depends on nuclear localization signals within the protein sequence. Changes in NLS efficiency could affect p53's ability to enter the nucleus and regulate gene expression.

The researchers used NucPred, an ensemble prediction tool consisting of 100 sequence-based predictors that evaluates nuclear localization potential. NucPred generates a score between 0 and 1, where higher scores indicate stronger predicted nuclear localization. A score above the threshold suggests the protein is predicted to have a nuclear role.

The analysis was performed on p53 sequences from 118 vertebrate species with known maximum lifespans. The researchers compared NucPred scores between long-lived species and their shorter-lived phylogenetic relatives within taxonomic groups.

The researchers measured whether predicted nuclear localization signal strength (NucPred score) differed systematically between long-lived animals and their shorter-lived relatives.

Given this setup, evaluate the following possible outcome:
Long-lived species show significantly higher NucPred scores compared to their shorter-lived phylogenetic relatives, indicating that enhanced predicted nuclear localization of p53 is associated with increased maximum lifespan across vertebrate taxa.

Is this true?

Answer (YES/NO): NO